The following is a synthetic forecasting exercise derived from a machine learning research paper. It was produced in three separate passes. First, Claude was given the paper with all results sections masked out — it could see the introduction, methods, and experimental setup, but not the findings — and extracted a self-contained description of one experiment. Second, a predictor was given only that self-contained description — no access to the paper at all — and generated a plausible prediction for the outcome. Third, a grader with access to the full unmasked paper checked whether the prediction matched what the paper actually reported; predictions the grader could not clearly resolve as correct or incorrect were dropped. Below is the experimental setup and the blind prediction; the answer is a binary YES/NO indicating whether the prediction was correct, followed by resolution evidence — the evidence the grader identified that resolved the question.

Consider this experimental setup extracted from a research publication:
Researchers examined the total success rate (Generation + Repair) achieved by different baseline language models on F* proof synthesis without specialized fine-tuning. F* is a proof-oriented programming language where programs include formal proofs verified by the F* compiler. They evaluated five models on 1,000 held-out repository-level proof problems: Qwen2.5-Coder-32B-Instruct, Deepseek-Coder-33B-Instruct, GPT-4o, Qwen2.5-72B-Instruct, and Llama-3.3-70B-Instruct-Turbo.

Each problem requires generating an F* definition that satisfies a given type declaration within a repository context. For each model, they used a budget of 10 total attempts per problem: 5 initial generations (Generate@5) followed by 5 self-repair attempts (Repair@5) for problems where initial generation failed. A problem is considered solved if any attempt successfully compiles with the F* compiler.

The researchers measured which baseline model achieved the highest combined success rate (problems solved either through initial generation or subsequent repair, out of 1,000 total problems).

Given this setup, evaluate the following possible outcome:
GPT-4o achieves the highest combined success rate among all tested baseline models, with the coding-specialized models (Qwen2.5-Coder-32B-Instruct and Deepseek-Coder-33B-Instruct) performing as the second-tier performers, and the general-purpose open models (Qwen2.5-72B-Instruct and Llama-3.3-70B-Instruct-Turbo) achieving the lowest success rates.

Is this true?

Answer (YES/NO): NO